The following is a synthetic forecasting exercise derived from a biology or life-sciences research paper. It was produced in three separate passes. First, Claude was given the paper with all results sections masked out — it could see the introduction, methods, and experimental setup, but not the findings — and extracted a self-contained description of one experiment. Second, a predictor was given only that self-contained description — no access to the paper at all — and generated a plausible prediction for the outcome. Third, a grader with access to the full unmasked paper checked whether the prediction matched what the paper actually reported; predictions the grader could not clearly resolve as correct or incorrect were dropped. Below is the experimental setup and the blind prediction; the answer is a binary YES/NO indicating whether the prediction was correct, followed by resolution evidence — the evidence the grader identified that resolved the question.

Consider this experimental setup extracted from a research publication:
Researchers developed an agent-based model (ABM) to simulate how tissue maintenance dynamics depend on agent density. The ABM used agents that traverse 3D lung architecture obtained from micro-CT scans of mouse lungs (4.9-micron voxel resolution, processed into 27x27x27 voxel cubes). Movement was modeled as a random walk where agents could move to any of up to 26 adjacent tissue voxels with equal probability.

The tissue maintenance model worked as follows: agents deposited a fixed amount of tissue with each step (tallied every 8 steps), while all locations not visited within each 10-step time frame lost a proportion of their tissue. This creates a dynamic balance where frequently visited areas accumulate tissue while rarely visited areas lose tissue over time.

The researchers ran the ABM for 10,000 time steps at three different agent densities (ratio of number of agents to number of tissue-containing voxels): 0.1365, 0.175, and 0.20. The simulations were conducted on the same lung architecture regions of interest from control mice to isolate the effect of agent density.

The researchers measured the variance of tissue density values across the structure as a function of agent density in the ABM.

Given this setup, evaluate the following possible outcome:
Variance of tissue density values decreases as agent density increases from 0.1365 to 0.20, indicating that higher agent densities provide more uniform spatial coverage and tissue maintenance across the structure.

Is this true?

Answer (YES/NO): NO